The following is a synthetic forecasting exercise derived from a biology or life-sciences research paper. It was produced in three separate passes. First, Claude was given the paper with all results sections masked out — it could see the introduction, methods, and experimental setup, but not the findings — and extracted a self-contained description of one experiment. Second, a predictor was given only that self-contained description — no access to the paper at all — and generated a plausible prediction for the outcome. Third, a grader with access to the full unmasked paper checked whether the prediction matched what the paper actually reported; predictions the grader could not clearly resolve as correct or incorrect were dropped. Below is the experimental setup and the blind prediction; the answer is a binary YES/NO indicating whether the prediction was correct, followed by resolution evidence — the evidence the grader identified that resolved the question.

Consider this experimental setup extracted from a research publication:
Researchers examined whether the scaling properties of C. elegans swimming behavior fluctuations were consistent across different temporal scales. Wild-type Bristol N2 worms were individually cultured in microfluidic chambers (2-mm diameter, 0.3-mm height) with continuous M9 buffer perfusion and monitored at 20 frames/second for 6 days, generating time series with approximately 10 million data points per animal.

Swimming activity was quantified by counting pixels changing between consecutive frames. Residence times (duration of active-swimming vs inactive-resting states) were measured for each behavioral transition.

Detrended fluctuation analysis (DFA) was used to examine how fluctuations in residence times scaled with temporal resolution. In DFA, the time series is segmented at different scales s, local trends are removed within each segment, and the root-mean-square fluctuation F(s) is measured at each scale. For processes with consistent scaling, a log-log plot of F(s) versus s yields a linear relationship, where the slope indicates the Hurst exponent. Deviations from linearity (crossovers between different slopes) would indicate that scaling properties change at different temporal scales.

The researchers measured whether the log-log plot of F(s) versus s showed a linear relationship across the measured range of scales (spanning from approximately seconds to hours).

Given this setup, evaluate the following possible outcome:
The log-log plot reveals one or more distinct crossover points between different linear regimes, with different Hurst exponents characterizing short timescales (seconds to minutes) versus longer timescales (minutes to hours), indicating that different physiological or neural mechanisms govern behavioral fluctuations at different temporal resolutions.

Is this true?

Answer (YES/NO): NO